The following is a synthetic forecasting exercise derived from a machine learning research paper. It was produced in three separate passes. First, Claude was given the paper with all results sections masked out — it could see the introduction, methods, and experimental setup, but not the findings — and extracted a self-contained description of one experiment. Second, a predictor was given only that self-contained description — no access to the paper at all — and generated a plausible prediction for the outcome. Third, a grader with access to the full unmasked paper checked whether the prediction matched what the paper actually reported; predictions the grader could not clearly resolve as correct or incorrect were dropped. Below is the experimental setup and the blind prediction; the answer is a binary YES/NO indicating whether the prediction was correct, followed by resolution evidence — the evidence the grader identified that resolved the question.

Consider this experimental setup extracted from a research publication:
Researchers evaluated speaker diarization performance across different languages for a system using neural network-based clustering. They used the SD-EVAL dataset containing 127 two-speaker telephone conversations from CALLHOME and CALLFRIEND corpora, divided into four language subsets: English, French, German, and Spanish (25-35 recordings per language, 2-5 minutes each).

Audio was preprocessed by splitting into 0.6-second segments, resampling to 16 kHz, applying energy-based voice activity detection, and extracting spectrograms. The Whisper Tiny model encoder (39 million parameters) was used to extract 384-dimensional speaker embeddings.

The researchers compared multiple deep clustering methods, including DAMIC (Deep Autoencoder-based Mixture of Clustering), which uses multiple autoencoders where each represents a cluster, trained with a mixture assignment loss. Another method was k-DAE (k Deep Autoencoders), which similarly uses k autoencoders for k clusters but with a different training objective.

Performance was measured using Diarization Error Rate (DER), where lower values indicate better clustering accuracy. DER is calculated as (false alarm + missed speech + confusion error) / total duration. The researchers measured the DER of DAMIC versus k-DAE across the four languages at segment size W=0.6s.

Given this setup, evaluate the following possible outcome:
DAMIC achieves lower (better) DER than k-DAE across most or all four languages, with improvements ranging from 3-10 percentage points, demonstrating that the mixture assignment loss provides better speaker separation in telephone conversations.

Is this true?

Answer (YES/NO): NO